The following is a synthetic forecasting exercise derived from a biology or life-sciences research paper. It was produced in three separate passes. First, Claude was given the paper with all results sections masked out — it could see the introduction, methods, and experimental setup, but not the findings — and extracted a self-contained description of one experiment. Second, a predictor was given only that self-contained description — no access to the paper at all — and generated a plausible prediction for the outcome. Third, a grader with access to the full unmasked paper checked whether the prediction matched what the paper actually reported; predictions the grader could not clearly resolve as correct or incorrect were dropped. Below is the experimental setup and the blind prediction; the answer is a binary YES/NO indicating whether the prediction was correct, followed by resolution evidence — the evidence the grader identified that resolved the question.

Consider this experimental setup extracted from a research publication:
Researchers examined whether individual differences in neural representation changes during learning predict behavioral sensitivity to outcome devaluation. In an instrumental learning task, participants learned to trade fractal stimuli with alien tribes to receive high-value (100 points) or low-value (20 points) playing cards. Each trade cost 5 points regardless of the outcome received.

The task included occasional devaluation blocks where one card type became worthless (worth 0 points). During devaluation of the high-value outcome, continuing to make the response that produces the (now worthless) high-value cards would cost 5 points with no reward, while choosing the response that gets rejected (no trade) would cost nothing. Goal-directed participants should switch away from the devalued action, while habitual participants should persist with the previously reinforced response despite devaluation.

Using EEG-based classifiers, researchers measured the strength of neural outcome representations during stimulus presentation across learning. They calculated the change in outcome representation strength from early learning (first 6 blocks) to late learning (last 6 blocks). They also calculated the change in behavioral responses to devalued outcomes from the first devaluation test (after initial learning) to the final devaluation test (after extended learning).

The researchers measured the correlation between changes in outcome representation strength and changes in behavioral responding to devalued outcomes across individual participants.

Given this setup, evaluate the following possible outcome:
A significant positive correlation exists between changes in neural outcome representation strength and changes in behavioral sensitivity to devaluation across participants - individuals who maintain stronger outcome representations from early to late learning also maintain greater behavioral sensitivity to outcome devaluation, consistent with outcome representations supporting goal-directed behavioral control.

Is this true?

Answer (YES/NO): YES